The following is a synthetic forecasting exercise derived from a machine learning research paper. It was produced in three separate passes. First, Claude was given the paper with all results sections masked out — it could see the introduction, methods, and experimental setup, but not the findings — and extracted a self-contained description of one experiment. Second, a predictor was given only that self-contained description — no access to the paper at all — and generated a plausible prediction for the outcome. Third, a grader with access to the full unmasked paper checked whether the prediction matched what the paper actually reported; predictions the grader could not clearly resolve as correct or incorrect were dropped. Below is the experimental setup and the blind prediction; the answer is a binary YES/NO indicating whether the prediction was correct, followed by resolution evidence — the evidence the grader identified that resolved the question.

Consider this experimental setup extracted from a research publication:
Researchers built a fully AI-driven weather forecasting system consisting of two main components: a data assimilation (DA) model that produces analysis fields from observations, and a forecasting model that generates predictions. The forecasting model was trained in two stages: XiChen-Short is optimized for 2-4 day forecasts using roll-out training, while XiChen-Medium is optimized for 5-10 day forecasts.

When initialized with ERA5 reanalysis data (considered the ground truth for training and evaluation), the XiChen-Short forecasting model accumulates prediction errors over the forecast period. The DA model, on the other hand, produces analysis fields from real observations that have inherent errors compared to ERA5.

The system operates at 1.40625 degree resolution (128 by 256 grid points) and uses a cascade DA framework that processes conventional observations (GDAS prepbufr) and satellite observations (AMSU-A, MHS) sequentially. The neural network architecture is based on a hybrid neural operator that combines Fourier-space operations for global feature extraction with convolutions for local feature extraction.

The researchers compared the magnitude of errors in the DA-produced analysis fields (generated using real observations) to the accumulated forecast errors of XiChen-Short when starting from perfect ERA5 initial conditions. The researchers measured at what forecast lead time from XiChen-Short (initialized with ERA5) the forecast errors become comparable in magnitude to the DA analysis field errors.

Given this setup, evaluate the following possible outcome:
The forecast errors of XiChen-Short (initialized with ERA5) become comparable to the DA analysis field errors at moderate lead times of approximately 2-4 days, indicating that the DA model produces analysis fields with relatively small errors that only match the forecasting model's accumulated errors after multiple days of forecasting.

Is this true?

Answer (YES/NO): YES